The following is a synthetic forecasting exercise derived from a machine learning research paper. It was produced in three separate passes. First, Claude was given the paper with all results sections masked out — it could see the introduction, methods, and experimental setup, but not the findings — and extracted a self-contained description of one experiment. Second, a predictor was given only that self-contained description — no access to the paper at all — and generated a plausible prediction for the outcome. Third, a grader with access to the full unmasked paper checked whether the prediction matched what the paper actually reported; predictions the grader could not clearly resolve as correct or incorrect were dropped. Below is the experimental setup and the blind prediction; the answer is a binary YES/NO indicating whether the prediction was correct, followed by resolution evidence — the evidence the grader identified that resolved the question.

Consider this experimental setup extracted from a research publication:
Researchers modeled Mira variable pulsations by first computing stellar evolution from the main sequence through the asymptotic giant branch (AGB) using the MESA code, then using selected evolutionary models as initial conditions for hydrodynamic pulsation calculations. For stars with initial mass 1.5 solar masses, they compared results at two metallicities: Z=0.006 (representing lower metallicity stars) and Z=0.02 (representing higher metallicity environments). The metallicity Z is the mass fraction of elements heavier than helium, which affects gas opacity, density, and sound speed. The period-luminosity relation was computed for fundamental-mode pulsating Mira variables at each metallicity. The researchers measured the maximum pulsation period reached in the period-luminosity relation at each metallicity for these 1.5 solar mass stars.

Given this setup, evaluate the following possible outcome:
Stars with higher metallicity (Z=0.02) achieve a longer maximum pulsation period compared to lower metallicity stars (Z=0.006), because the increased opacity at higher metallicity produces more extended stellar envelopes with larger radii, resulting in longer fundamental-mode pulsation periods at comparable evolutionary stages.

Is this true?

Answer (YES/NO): YES